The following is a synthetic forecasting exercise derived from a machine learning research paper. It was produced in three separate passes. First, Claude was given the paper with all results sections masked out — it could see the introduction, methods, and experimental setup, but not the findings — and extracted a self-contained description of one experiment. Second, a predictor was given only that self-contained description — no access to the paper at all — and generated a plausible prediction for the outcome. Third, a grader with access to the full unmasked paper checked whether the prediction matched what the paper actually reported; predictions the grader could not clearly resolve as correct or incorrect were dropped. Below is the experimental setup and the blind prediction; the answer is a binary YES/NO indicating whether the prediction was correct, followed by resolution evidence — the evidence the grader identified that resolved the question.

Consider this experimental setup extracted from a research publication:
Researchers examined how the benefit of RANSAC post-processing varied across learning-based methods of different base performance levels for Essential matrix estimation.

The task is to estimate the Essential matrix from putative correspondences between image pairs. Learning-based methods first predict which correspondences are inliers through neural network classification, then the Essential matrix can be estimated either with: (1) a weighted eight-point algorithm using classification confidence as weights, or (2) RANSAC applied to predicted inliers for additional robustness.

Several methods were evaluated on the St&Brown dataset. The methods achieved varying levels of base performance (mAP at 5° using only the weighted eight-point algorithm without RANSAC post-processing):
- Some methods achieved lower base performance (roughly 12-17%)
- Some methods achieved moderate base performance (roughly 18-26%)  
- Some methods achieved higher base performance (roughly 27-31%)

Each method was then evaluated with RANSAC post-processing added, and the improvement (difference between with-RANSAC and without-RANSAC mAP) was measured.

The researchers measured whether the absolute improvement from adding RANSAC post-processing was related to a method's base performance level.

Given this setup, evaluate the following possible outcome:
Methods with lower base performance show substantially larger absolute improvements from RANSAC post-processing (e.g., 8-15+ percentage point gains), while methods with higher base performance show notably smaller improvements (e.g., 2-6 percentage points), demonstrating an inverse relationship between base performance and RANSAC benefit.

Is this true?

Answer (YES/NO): NO